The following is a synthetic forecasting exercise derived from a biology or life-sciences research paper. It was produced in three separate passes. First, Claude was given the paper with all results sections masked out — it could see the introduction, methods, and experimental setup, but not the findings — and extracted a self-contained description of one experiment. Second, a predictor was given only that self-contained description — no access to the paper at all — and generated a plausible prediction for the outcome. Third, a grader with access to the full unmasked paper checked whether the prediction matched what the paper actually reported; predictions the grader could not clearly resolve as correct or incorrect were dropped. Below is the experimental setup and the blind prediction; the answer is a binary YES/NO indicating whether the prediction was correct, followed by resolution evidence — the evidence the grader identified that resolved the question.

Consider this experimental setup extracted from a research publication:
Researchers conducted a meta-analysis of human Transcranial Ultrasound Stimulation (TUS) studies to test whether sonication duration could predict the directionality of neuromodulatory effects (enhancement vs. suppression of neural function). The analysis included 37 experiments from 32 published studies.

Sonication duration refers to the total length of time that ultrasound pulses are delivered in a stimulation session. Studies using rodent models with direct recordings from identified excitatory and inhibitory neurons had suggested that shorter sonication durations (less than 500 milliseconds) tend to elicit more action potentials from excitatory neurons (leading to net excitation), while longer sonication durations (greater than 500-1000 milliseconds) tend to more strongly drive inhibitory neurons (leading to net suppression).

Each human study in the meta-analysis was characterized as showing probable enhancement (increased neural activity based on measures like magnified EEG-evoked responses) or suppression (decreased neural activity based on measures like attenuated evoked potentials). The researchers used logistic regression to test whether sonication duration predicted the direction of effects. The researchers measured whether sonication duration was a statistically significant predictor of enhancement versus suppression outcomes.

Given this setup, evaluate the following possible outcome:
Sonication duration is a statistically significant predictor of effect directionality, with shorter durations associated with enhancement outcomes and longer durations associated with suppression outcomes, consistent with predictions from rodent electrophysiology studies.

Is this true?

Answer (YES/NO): YES